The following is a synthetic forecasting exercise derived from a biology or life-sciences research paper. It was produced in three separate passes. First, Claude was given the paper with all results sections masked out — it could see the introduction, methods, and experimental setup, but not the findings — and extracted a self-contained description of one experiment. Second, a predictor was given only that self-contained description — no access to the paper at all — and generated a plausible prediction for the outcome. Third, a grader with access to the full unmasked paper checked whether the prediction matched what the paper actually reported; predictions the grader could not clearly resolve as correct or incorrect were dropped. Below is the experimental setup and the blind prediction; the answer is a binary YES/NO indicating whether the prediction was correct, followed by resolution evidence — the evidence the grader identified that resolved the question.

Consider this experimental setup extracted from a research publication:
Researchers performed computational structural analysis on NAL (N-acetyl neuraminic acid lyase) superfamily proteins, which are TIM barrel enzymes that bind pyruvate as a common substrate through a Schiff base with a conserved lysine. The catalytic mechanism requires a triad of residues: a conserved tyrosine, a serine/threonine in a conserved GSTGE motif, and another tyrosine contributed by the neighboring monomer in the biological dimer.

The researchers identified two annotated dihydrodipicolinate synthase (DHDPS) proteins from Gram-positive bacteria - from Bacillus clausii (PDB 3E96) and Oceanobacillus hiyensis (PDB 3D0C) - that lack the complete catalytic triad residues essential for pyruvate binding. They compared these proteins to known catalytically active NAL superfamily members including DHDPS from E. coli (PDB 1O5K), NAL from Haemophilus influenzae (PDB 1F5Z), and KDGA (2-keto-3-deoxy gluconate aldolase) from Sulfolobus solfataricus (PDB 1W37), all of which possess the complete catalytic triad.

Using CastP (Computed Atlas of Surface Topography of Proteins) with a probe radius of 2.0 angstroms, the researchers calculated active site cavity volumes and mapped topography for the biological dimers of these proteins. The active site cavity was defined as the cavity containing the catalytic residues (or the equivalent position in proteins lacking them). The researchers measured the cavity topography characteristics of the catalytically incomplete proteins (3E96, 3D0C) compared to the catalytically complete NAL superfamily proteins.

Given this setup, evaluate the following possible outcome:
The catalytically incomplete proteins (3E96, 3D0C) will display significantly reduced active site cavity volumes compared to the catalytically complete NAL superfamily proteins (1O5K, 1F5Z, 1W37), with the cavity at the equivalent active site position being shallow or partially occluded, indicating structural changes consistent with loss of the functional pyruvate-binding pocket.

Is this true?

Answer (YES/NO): NO